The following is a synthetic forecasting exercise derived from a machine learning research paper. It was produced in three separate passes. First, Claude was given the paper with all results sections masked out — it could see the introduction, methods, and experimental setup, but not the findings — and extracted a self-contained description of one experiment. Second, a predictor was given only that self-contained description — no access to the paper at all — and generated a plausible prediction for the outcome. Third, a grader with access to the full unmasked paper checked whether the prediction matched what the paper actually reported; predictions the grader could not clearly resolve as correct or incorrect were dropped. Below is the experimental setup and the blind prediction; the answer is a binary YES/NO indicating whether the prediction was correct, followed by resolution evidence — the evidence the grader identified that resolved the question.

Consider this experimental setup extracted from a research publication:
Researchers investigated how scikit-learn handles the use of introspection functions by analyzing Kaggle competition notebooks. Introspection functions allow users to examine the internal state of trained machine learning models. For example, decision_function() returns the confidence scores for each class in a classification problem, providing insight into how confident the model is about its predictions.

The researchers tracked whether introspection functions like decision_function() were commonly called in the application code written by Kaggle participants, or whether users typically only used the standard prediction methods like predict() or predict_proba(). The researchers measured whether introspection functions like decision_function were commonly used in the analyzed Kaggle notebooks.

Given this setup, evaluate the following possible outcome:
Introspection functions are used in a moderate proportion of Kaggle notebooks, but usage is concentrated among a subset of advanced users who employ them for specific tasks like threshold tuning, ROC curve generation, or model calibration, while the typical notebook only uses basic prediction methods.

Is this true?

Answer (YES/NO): NO